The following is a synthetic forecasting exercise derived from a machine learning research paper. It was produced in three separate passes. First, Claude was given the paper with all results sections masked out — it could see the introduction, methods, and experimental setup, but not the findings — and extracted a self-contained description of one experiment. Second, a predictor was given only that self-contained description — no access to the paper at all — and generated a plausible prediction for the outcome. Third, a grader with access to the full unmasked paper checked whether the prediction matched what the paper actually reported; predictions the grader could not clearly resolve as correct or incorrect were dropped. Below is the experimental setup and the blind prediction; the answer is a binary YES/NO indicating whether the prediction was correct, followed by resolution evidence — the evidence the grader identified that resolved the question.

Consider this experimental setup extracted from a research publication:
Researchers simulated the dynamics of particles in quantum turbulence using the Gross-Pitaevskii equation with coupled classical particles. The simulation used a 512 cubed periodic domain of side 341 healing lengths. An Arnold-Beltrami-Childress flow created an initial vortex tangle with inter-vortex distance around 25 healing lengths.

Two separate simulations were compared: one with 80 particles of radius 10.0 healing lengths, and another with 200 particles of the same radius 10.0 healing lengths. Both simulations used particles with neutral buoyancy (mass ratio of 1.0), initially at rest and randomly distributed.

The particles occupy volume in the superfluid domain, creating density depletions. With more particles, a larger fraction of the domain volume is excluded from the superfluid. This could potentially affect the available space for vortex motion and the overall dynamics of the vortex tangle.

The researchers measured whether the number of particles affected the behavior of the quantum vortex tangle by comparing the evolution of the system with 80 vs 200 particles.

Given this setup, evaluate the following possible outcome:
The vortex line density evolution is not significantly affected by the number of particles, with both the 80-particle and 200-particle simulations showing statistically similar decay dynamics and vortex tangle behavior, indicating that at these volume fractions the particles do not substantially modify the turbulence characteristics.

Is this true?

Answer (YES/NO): YES